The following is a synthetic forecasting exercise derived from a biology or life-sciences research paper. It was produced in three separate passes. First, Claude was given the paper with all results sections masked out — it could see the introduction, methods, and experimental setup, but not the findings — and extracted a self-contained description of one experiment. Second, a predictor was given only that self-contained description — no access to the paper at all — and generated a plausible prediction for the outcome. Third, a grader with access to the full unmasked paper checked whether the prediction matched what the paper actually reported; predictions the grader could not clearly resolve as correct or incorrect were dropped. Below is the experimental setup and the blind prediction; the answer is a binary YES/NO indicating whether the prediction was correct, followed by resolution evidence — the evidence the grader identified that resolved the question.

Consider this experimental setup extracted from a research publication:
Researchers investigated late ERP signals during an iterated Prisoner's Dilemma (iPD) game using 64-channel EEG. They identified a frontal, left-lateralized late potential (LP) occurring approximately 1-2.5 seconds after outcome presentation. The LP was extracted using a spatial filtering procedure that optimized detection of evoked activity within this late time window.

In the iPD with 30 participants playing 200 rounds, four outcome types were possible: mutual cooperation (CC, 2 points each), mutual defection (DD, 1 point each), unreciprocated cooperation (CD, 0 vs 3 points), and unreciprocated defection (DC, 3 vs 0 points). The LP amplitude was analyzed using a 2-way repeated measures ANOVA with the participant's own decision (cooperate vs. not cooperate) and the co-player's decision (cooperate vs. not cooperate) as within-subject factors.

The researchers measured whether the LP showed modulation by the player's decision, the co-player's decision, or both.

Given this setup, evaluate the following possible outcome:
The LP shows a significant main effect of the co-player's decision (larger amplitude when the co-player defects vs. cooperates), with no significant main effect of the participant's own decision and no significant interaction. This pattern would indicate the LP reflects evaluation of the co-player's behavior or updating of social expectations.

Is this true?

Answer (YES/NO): NO